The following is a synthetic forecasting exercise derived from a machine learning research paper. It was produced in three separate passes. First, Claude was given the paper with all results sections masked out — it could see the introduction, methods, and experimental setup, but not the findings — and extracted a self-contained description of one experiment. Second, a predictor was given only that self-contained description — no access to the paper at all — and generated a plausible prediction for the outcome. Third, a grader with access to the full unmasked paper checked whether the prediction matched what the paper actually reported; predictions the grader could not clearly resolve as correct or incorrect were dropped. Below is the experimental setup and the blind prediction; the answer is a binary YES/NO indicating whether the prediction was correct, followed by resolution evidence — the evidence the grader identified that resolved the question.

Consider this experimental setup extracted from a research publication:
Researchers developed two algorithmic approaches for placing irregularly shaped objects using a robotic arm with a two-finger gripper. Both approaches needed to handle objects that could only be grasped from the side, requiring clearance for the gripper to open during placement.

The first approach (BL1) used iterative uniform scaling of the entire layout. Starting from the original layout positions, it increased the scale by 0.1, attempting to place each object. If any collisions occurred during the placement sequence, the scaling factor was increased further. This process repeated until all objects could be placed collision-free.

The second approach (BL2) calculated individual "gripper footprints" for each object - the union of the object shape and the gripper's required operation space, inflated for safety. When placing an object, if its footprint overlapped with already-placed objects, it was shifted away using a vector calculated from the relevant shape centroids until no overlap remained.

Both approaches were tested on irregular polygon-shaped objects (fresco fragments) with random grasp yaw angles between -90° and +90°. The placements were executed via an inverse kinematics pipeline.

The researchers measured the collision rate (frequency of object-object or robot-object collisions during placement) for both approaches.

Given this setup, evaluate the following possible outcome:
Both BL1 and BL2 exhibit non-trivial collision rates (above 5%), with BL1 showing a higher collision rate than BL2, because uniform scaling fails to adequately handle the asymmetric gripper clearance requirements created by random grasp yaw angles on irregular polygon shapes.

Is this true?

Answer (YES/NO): NO